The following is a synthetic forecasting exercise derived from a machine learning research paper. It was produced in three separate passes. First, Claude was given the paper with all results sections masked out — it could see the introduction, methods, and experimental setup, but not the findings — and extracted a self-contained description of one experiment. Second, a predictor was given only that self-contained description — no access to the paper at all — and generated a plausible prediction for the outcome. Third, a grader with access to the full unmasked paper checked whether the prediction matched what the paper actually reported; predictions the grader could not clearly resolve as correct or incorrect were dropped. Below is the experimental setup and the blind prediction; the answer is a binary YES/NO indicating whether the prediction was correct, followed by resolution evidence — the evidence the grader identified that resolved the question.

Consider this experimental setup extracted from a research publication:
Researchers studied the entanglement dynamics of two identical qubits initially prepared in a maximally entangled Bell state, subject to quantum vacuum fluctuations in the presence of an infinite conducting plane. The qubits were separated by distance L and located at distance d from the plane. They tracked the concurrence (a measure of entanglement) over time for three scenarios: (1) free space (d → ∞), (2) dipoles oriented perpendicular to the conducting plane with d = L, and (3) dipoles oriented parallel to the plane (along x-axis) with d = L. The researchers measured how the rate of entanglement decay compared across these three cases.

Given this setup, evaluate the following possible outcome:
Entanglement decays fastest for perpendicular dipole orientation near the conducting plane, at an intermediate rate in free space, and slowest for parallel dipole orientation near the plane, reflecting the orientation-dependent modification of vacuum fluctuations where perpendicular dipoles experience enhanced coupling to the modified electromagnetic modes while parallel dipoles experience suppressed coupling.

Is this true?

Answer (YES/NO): YES